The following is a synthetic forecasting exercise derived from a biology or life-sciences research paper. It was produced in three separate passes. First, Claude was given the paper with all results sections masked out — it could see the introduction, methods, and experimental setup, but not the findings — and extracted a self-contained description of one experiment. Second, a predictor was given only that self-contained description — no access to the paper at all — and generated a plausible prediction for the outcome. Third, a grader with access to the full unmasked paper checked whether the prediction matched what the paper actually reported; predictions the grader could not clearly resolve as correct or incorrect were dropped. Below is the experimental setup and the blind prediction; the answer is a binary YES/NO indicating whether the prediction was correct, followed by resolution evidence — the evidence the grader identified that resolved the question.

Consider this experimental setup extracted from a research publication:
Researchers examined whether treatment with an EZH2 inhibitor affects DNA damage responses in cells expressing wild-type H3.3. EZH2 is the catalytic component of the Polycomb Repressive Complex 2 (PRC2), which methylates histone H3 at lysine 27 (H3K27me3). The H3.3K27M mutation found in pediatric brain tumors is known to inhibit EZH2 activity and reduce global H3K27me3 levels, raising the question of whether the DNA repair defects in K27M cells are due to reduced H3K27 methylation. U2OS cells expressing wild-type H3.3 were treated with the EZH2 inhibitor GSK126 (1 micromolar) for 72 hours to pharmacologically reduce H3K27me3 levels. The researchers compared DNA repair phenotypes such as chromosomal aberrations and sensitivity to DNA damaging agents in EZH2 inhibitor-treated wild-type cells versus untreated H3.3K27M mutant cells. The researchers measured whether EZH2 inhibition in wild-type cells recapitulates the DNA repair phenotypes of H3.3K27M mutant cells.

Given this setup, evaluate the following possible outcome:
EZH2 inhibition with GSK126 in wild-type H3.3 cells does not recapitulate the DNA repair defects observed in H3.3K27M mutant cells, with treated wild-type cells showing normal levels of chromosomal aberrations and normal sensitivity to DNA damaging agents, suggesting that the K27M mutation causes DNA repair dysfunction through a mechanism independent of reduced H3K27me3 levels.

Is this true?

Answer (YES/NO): NO